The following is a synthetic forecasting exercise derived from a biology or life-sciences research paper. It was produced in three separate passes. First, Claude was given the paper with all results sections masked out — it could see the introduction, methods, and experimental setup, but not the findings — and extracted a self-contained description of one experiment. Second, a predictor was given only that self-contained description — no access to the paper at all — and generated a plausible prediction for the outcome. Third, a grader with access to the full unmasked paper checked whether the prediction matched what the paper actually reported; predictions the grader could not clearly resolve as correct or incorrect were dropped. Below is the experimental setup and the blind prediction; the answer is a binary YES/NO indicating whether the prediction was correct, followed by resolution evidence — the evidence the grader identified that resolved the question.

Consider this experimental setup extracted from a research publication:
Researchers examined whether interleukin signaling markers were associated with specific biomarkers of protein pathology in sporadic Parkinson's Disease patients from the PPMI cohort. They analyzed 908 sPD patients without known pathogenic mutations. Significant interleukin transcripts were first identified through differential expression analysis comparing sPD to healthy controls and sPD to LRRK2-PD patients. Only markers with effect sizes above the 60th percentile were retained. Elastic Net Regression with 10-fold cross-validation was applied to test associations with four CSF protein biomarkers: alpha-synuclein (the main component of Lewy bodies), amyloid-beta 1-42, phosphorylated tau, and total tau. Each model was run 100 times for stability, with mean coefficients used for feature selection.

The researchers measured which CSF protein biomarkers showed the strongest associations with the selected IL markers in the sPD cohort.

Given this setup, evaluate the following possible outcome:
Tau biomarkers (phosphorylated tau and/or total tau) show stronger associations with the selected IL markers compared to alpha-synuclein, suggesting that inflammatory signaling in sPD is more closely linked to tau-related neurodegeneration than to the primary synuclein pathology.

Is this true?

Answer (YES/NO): NO